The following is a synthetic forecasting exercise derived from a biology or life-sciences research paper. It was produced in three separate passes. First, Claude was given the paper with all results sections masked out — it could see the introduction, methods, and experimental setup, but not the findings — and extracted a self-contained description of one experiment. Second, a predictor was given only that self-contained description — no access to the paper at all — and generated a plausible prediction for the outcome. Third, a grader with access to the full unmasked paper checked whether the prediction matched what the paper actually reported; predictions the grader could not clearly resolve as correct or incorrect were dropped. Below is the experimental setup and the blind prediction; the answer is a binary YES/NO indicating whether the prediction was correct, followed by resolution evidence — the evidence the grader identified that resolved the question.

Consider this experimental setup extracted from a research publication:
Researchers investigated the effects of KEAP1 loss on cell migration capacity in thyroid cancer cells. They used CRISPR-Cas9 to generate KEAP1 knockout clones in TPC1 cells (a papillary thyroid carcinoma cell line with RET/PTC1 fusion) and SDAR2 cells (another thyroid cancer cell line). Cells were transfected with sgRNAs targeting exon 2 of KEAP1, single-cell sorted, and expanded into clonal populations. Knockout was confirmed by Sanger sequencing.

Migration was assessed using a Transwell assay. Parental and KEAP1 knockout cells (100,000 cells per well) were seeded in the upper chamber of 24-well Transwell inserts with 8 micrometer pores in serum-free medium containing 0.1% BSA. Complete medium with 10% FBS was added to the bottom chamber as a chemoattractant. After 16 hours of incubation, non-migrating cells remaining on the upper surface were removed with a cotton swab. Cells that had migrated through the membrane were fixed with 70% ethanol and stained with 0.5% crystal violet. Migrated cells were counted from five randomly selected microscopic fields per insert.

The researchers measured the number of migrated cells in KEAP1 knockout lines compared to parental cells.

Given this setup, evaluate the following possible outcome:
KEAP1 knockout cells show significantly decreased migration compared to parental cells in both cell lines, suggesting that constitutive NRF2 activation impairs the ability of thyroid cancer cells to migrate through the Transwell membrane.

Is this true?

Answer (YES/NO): NO